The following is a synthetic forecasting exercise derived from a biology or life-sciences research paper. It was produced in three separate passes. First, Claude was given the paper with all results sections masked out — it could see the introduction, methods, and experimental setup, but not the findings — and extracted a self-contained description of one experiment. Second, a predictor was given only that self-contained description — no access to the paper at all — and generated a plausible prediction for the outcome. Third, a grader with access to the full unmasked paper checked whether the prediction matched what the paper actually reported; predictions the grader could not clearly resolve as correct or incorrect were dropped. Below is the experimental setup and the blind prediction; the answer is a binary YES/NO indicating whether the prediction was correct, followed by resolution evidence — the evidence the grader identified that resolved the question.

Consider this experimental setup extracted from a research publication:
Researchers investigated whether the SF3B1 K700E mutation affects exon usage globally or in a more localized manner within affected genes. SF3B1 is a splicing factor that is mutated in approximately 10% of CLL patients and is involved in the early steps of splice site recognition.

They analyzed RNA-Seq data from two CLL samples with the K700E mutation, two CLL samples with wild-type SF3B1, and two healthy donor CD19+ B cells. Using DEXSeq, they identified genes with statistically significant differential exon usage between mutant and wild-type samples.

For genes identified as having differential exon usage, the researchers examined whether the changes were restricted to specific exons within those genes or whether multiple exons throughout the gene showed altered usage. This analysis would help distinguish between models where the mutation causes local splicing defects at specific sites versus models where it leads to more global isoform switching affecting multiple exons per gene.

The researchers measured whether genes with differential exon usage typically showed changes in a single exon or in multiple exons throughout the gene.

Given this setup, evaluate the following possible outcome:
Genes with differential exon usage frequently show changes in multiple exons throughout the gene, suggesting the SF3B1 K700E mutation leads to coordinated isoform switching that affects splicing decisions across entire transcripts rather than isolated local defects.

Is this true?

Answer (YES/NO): NO